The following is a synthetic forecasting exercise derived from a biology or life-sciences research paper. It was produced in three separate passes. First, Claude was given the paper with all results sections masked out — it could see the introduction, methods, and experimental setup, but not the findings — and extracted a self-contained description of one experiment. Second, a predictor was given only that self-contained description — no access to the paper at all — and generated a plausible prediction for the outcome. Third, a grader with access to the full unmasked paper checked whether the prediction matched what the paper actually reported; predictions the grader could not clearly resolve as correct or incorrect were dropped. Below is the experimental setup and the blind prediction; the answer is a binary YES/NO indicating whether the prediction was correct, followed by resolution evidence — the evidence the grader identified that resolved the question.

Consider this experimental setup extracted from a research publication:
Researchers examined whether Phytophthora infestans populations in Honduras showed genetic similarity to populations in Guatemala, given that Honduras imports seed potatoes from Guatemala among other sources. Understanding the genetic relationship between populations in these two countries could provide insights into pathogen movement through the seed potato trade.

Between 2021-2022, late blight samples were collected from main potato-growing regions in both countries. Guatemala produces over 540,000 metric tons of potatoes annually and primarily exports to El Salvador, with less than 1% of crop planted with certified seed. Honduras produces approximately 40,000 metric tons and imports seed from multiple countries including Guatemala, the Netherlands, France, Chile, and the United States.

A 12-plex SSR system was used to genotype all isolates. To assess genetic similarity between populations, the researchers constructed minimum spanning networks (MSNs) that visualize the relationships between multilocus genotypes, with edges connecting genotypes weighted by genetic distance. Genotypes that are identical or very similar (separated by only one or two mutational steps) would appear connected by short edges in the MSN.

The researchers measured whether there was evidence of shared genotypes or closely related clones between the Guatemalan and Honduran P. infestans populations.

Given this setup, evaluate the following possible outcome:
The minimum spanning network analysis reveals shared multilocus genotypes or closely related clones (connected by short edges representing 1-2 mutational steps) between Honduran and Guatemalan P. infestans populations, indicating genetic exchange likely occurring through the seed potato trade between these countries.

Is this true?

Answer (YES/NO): YES